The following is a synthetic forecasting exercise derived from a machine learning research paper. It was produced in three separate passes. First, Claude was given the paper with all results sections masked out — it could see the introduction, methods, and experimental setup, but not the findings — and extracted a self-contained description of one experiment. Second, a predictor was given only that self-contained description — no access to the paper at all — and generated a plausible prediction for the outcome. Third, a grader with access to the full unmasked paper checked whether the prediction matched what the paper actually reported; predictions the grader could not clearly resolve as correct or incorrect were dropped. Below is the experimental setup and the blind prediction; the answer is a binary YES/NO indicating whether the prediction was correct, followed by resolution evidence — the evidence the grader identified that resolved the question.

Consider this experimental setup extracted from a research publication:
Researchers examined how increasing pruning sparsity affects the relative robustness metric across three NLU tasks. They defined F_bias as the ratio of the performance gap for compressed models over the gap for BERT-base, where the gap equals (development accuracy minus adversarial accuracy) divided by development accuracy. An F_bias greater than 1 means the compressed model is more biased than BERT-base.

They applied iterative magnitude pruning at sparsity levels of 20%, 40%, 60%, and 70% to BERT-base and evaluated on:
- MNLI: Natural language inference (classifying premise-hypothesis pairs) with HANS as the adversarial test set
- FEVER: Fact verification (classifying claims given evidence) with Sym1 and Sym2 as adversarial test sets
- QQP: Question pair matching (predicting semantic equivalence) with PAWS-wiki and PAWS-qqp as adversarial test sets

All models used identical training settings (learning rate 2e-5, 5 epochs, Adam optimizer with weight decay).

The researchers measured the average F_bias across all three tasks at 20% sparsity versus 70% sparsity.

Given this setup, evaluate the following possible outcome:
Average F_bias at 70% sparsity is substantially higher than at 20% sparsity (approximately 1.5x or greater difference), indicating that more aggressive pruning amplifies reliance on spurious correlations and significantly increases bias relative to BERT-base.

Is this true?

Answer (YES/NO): NO